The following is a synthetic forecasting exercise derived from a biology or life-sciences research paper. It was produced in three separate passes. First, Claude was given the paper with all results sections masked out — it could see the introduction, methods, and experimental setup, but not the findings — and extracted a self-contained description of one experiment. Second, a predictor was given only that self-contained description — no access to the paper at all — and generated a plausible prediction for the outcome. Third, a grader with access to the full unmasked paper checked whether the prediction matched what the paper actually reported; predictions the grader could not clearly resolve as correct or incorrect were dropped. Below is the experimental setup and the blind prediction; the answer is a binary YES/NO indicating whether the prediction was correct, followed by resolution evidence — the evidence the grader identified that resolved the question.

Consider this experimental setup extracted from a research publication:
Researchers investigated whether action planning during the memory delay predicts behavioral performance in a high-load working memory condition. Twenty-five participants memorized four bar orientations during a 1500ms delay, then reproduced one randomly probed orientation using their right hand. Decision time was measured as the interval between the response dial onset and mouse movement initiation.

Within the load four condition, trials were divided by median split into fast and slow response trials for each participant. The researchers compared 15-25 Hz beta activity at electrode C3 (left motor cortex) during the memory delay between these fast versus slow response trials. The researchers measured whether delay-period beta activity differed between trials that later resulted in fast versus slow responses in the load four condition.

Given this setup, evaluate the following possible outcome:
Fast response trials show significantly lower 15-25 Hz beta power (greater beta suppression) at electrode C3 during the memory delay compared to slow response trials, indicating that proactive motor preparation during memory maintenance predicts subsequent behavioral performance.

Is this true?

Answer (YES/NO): NO